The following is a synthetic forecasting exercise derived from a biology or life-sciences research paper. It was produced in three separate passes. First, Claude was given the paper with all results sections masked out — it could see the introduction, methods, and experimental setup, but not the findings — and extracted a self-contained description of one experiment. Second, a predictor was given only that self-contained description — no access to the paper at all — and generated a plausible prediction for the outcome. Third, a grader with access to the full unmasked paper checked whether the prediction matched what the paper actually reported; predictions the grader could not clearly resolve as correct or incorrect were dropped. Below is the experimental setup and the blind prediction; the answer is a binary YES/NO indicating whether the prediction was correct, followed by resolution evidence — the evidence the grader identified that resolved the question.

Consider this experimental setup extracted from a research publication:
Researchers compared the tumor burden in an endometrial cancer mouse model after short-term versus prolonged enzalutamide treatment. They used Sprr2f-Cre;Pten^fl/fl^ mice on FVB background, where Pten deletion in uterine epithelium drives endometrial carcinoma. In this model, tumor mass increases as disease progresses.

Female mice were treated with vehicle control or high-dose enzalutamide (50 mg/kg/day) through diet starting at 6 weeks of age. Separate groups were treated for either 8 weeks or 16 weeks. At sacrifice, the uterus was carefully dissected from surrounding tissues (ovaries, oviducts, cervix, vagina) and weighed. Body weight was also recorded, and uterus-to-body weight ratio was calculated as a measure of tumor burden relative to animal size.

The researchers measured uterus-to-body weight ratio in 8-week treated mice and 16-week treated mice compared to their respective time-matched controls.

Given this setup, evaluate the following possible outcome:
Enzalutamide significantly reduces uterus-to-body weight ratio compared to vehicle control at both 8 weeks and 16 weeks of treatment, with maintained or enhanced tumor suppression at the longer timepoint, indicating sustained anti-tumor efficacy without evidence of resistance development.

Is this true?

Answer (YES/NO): NO